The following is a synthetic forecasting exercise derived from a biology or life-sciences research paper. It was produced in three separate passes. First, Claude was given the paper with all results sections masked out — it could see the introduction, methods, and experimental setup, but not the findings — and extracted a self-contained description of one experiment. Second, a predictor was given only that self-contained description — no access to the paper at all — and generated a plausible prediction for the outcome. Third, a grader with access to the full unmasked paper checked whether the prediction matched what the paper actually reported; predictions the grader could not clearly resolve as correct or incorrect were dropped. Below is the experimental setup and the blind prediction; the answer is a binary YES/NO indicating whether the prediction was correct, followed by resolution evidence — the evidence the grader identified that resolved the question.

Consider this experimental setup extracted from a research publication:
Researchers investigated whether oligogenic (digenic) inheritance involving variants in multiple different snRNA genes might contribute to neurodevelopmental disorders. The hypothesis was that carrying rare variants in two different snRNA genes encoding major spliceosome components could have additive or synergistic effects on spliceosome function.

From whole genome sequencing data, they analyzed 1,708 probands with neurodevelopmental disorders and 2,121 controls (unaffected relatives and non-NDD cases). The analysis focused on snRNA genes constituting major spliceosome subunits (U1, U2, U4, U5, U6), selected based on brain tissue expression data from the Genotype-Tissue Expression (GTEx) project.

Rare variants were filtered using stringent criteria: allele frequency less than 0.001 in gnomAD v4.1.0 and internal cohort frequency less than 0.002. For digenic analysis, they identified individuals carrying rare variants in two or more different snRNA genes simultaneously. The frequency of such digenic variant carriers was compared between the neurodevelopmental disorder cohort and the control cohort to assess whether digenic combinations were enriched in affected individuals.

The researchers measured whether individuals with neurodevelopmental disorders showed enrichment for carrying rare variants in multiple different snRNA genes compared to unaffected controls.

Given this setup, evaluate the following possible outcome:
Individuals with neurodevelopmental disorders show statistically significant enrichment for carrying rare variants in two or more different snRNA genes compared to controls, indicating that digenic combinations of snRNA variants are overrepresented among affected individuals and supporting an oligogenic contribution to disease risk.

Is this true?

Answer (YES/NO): YES